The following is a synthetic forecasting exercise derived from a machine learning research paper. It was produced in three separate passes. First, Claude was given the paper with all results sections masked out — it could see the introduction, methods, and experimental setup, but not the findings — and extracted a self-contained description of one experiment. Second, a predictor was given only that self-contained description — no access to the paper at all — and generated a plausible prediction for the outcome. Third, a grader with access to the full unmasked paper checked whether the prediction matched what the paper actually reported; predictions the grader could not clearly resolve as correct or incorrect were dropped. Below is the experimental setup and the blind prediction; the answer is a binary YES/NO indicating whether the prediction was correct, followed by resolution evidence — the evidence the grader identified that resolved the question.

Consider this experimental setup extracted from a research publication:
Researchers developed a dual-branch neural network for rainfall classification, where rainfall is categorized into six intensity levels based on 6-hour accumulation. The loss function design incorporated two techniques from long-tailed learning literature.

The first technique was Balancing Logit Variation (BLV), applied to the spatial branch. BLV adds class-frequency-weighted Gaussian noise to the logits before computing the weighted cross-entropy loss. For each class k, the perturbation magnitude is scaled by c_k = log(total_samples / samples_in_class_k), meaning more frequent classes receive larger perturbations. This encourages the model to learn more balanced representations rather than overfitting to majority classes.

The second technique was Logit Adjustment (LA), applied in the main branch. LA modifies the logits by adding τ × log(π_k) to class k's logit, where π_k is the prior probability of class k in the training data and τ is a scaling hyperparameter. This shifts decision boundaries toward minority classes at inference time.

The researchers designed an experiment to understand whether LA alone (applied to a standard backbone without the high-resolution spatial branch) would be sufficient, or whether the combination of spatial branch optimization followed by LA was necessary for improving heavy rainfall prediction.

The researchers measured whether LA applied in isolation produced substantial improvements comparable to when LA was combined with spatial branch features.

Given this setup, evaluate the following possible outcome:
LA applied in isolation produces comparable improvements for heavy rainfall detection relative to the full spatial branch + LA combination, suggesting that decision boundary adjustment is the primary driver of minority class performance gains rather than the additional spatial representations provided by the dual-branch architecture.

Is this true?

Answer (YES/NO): NO